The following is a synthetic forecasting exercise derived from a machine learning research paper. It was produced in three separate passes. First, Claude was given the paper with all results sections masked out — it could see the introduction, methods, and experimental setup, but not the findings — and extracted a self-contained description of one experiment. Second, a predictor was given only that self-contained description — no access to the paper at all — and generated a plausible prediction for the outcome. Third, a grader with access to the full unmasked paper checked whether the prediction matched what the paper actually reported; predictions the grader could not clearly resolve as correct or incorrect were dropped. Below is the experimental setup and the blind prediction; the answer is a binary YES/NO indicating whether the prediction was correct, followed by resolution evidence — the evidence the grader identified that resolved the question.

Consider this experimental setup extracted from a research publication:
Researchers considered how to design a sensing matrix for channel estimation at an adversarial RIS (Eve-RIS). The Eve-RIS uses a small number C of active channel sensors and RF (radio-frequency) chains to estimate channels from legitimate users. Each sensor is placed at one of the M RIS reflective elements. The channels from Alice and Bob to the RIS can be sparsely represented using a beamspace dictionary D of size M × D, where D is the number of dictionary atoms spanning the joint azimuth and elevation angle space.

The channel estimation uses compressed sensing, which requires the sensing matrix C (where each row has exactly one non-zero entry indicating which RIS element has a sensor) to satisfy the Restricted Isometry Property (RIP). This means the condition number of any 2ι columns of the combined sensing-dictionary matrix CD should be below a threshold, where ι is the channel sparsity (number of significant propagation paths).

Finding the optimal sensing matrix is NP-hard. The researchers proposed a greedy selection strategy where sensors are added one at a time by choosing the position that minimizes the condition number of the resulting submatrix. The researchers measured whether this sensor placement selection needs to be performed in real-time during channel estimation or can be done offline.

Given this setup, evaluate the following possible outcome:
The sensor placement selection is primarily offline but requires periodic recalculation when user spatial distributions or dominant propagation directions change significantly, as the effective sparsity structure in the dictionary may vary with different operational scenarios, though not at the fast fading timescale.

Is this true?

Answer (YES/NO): NO